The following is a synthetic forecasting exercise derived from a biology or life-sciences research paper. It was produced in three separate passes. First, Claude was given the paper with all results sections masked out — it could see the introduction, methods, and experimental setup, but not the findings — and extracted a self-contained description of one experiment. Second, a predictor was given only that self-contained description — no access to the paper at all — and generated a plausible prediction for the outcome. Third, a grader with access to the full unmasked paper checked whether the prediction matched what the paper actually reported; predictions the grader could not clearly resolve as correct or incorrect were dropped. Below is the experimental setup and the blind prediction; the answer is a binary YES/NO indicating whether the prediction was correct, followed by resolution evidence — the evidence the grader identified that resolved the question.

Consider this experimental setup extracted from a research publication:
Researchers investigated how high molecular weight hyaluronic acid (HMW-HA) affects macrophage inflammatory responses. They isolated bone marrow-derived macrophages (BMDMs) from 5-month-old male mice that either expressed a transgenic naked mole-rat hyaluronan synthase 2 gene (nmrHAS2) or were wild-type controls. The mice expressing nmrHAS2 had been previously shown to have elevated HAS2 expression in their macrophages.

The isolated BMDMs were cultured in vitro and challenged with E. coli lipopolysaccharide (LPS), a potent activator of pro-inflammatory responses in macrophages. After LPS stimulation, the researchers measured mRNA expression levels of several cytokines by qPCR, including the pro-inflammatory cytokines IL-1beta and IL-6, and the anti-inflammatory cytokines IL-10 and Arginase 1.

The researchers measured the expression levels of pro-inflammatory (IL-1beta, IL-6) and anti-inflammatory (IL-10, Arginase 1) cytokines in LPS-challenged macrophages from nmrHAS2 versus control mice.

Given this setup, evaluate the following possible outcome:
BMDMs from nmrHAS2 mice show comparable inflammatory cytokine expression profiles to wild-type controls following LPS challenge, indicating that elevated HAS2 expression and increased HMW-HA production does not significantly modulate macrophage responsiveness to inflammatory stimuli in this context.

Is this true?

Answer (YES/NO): NO